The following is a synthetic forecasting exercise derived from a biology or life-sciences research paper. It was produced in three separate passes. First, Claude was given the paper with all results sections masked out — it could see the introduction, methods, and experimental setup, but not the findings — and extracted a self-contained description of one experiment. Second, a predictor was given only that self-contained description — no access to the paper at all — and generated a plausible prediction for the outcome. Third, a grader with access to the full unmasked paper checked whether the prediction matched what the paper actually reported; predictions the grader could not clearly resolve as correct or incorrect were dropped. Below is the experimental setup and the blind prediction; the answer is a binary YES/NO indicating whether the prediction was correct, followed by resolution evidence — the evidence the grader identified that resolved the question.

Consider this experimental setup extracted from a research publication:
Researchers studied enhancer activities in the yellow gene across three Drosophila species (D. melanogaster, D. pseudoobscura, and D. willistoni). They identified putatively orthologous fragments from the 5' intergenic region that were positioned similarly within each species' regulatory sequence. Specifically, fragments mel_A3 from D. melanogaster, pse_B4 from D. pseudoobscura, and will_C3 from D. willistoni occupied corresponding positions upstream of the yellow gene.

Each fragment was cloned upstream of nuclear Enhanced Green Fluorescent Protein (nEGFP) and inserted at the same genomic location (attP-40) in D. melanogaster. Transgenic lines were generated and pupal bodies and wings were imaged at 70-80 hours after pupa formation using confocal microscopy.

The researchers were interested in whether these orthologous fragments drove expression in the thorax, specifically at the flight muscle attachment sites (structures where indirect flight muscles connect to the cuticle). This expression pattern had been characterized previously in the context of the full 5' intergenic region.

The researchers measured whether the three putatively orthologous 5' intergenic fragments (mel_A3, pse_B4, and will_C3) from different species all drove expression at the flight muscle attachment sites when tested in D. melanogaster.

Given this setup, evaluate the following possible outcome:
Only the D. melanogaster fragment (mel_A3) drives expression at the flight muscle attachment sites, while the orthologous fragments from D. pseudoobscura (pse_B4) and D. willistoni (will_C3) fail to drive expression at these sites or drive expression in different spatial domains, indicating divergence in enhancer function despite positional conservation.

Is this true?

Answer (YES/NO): NO